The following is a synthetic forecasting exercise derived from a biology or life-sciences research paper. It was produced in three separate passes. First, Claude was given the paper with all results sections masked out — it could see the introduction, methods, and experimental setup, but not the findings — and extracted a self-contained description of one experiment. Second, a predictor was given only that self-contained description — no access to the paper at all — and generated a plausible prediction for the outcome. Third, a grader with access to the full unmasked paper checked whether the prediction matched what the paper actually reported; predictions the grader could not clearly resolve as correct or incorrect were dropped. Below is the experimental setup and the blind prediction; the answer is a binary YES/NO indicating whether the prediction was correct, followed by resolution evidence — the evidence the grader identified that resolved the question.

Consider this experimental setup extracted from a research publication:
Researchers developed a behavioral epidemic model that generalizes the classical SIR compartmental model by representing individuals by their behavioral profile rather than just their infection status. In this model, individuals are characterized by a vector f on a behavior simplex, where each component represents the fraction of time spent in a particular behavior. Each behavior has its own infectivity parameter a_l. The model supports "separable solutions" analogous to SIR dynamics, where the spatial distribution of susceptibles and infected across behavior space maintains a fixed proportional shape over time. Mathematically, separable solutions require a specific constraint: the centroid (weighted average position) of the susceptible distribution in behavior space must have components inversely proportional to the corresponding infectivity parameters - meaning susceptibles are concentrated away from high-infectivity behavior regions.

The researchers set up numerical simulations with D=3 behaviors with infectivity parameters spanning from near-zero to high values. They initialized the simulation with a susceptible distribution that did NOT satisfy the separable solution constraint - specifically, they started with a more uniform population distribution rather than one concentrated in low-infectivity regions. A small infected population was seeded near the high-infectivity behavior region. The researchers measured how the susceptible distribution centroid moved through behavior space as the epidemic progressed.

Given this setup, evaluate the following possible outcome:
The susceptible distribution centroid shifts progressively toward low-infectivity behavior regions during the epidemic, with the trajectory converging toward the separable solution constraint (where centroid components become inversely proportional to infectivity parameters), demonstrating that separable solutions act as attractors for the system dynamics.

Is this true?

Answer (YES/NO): NO